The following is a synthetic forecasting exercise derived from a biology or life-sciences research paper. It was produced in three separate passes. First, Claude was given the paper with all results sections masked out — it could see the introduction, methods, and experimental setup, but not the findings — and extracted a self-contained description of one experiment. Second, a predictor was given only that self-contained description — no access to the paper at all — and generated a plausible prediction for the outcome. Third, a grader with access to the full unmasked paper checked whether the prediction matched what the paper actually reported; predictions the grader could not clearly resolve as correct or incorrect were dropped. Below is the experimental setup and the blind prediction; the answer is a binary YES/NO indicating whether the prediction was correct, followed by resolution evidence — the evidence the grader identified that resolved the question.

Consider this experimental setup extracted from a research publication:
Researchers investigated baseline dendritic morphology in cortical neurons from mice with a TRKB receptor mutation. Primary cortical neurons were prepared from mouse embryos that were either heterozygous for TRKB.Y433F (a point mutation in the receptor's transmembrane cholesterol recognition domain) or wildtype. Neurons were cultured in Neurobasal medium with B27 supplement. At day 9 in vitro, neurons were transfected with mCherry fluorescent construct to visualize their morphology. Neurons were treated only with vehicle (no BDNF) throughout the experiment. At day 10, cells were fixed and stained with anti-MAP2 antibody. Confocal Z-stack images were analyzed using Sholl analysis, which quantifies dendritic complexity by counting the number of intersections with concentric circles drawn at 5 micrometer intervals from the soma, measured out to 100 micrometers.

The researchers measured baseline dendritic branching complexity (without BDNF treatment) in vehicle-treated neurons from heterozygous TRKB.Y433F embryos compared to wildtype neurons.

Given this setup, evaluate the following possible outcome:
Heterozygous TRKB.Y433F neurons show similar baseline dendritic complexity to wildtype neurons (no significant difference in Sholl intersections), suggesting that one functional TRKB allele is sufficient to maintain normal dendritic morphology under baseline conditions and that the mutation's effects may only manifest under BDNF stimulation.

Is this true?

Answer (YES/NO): YES